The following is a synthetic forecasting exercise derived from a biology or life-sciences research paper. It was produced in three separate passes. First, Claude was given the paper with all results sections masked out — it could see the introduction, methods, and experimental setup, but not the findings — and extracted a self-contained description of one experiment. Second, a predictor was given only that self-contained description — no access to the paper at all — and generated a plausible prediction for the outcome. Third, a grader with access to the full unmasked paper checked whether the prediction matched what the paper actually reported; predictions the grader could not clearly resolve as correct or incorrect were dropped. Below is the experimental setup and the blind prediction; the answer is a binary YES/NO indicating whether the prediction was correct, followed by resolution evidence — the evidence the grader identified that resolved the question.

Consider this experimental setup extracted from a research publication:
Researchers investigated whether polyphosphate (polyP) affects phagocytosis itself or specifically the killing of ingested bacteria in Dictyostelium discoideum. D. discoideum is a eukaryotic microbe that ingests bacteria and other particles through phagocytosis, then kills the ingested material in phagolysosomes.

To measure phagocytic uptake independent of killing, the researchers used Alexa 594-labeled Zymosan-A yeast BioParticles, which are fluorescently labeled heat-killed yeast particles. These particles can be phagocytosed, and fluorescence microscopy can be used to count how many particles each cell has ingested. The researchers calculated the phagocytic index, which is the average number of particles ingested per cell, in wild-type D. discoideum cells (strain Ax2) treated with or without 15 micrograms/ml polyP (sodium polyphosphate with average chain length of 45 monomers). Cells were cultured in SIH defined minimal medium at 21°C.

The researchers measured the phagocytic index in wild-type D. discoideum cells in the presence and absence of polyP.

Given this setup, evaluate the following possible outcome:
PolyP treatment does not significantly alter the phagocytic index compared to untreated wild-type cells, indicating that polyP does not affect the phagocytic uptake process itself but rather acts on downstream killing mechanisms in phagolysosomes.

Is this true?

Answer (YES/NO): YES